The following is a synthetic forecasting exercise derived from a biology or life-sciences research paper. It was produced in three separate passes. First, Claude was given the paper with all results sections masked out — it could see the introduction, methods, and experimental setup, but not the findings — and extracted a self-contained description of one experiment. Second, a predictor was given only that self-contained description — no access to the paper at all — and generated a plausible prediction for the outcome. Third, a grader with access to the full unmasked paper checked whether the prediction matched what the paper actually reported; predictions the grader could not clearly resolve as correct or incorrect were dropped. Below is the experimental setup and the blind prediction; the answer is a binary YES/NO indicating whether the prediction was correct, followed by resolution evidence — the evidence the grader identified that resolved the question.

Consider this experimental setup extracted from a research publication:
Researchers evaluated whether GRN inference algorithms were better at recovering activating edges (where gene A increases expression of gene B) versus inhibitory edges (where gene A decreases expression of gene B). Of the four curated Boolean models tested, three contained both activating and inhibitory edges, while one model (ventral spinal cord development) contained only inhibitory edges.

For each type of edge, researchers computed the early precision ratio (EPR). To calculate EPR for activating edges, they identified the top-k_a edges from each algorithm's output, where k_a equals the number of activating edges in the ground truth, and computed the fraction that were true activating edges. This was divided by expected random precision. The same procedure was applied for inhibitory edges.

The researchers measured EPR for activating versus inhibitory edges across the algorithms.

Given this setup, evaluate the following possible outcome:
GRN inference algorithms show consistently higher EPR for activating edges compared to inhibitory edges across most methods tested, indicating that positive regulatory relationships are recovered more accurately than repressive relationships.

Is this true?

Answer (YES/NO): NO